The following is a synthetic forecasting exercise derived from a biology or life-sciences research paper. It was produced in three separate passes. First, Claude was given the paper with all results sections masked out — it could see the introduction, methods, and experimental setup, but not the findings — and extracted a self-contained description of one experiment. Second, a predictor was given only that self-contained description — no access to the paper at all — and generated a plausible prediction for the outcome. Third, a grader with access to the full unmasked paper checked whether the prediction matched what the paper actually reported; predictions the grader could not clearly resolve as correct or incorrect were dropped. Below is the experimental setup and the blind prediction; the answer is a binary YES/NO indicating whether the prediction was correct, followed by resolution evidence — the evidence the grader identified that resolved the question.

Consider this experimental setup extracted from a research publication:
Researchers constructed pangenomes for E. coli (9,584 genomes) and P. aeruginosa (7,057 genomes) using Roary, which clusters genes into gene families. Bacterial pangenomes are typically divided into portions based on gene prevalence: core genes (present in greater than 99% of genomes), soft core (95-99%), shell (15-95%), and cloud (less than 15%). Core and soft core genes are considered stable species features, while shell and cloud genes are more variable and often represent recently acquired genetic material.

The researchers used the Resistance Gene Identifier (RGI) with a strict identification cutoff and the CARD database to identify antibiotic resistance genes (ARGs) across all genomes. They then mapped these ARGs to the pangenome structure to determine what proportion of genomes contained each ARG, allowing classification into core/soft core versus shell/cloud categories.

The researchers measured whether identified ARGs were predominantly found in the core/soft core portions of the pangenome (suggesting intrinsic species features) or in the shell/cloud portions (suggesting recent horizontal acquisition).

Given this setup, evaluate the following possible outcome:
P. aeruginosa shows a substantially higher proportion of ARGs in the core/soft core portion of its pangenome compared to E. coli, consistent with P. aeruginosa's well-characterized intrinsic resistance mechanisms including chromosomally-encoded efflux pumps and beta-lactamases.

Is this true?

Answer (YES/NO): NO